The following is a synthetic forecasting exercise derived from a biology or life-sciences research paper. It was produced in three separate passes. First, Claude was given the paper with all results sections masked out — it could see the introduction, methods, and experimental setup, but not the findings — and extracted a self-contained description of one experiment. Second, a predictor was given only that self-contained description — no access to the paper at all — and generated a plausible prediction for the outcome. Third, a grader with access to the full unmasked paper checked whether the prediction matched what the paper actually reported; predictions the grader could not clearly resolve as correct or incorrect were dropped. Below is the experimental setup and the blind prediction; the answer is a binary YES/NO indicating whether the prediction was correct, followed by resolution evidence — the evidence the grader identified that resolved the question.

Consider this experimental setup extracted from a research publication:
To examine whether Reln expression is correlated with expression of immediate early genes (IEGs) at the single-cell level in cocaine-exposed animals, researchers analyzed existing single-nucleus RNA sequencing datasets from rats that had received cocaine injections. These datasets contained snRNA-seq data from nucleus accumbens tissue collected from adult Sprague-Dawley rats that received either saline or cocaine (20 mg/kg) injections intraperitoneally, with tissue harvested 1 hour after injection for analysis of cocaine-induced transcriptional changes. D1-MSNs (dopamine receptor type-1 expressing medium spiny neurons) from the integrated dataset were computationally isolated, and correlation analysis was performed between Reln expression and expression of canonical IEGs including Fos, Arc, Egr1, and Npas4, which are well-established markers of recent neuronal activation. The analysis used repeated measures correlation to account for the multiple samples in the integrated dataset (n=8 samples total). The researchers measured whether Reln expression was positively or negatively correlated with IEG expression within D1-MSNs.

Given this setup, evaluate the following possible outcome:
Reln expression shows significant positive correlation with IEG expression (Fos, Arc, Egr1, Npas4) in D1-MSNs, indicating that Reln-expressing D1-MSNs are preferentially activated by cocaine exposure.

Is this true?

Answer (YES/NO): YES